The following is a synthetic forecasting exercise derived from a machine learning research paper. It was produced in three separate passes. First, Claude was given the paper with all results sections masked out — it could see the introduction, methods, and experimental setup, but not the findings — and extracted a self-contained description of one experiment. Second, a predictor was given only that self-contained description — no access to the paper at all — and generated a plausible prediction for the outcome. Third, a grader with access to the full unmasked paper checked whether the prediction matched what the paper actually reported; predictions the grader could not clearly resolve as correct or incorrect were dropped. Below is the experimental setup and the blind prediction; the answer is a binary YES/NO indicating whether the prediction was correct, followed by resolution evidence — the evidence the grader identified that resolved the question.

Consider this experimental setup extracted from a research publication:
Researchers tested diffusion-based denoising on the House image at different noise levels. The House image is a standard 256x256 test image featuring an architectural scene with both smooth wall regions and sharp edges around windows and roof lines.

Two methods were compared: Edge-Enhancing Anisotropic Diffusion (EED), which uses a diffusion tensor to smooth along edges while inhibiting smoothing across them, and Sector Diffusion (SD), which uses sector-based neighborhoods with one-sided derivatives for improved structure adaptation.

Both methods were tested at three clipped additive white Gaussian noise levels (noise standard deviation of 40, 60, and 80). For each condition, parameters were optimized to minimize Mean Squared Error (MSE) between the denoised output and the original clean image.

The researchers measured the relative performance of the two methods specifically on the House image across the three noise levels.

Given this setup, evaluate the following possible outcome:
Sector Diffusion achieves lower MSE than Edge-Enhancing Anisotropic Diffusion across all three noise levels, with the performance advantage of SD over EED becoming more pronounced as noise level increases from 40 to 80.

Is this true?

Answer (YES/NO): NO